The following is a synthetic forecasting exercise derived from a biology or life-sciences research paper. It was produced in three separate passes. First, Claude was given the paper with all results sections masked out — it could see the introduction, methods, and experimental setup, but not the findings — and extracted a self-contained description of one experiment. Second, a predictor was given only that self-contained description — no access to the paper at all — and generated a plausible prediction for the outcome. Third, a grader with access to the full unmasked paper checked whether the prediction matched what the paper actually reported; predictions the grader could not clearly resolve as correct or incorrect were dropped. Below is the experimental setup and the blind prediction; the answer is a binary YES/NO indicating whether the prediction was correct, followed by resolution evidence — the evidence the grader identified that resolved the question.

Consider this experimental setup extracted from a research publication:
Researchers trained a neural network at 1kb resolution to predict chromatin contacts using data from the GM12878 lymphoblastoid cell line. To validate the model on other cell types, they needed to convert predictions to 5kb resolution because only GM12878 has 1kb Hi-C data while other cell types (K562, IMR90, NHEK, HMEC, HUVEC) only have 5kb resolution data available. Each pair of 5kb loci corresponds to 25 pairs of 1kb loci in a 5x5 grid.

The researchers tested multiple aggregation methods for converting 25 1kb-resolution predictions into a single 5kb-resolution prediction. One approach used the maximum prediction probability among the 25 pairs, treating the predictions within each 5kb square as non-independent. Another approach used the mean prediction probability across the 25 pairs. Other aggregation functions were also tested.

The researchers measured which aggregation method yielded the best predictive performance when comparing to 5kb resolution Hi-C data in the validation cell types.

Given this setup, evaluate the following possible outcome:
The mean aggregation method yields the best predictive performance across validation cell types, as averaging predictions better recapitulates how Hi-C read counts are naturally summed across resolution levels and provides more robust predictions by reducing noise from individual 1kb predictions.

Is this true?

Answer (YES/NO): NO